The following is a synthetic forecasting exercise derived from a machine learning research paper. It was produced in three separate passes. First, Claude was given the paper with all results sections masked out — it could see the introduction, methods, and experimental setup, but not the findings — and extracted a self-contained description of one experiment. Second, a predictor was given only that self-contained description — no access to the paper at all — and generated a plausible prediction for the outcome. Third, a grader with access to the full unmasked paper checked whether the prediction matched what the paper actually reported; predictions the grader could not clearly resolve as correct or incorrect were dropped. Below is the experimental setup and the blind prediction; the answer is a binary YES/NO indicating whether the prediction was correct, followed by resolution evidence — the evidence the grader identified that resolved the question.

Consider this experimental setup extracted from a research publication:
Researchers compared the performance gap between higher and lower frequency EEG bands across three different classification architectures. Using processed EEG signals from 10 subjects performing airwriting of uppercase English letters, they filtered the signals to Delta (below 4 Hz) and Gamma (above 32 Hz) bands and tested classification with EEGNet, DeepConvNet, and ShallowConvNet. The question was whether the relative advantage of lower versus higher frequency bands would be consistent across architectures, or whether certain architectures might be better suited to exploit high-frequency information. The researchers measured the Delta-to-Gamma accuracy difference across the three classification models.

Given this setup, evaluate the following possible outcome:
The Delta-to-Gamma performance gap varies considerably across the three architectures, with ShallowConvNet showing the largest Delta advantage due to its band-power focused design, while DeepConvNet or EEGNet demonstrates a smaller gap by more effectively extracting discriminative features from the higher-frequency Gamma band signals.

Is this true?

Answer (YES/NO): NO